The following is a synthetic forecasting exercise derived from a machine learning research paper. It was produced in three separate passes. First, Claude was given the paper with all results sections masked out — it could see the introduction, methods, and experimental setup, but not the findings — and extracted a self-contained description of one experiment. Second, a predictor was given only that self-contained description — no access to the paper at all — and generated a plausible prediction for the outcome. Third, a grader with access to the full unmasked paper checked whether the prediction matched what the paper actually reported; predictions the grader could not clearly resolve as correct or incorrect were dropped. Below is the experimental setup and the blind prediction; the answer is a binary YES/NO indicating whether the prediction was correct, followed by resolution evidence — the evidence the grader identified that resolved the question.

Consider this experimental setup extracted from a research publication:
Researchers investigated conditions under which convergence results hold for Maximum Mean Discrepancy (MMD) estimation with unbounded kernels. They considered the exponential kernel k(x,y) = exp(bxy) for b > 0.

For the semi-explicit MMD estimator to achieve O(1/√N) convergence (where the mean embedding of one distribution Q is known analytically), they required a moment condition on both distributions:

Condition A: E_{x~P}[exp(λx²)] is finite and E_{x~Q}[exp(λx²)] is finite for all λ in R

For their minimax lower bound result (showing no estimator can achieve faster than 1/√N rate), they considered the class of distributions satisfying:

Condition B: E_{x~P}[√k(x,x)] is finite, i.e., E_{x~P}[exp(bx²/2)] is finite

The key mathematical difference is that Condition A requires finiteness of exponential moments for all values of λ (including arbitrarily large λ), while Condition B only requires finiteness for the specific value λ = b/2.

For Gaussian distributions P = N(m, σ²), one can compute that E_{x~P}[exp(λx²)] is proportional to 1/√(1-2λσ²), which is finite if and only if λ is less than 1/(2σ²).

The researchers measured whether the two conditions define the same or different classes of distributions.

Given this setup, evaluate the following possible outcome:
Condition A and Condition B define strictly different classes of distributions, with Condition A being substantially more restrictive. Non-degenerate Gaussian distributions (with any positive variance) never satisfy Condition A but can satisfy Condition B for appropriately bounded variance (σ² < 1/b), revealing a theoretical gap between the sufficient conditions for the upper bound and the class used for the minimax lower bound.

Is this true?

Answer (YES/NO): YES